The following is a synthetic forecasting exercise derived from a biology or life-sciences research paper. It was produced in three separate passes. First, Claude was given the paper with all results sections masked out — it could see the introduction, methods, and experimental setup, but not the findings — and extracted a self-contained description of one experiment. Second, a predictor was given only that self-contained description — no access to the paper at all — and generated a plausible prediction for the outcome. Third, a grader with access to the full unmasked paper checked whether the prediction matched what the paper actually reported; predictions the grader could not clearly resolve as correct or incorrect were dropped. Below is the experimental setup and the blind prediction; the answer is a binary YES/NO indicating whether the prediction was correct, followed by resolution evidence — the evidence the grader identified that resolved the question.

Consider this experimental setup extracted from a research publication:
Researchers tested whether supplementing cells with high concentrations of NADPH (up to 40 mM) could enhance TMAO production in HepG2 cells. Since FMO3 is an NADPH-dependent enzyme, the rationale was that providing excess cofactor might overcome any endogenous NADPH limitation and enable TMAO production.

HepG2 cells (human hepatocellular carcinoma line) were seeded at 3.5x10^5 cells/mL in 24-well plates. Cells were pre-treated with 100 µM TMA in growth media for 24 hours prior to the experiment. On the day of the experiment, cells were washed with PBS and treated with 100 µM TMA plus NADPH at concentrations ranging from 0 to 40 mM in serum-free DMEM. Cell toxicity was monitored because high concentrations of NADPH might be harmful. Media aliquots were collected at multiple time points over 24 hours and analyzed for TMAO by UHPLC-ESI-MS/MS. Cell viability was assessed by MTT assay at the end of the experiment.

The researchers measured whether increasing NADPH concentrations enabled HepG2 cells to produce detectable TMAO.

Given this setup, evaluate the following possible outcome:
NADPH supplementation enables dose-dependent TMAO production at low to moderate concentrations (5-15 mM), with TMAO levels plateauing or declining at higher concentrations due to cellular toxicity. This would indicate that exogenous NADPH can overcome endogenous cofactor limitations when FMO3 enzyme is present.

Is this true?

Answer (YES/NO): NO